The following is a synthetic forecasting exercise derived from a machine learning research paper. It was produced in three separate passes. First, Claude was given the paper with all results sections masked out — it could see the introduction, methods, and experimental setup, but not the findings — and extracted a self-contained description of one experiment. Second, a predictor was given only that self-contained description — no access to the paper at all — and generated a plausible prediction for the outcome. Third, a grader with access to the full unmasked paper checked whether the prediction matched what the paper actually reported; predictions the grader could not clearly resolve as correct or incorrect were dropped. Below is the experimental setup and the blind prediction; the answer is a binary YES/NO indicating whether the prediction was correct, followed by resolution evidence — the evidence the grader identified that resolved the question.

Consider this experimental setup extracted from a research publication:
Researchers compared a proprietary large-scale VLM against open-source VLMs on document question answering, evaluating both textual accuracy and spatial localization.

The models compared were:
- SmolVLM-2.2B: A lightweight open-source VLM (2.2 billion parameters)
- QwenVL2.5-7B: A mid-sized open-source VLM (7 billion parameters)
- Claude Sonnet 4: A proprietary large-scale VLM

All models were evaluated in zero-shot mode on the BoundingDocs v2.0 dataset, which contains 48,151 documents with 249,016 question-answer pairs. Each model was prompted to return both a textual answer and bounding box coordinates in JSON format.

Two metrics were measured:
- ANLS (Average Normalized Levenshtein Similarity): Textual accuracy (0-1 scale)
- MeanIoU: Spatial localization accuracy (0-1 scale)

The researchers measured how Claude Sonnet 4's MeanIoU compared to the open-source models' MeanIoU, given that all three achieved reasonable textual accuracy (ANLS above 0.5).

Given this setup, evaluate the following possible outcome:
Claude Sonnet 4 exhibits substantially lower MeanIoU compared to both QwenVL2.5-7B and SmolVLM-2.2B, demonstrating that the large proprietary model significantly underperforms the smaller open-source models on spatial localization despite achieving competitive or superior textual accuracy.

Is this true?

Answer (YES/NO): NO